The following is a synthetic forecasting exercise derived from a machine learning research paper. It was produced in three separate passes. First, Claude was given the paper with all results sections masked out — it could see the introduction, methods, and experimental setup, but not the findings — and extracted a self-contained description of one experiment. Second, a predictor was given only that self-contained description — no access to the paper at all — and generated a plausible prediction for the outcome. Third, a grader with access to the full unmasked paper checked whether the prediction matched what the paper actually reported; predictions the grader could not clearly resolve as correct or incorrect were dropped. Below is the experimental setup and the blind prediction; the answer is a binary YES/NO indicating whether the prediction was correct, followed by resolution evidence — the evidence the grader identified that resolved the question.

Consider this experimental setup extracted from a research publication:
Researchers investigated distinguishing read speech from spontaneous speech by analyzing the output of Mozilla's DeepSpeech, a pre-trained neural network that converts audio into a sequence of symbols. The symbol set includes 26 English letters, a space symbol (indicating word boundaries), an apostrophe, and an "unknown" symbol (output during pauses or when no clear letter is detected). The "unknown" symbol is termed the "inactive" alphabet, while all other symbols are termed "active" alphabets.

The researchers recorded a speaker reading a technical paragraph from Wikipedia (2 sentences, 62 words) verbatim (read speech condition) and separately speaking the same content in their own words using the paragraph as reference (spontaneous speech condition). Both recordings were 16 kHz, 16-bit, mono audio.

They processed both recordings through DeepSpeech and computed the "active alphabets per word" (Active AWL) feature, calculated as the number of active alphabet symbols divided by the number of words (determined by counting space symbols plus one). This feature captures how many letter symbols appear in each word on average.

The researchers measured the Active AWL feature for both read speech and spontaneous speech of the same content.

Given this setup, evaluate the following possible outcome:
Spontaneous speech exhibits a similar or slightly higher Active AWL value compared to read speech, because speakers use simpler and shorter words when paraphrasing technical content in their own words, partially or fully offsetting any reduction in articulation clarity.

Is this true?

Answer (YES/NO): NO